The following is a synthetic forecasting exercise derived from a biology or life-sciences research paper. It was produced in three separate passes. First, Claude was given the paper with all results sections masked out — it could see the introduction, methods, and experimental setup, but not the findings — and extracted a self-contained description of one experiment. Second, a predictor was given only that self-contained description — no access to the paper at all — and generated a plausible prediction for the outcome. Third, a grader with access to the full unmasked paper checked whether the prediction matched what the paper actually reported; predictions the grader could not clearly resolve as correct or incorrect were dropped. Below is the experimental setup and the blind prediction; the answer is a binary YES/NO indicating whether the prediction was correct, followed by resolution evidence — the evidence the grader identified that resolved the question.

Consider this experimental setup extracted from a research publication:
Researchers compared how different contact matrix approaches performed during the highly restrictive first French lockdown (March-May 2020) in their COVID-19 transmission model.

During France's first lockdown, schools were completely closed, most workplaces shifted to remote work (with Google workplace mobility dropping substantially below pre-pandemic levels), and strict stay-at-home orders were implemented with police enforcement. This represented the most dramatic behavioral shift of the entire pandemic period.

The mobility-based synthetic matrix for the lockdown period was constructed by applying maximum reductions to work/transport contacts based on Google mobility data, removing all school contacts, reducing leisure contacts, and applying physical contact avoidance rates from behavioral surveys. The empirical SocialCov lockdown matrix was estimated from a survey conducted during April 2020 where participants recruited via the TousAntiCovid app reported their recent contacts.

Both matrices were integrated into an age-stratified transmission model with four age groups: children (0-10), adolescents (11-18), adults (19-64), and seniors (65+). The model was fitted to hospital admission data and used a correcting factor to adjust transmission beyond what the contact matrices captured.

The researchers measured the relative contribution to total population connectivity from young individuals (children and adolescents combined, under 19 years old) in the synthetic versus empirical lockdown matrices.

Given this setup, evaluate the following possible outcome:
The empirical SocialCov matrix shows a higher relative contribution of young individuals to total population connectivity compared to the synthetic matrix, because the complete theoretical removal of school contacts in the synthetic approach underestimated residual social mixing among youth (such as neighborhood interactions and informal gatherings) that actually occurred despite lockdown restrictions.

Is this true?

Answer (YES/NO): NO